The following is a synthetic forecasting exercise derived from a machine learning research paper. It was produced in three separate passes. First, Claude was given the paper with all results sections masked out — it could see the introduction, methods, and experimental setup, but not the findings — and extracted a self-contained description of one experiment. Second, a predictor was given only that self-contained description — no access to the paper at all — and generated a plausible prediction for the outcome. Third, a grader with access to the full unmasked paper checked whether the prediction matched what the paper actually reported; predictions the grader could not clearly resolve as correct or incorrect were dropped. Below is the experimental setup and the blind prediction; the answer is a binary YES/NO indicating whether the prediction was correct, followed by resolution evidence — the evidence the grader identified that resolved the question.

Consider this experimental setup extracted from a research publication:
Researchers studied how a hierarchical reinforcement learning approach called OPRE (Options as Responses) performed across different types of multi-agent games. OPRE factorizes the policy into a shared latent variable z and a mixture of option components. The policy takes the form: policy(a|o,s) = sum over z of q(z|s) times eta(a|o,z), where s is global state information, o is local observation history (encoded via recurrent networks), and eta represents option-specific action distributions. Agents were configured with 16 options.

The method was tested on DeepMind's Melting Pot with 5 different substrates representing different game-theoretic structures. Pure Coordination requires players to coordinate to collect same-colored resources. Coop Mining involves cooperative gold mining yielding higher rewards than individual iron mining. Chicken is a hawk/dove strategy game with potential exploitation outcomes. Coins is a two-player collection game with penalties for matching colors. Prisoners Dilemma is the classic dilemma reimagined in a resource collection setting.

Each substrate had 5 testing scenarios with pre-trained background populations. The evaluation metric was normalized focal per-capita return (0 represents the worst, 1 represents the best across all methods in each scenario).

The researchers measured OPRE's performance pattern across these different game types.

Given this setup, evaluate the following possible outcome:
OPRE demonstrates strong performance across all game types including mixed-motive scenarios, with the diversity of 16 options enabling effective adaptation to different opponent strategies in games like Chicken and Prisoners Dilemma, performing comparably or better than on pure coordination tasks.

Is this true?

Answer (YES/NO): NO